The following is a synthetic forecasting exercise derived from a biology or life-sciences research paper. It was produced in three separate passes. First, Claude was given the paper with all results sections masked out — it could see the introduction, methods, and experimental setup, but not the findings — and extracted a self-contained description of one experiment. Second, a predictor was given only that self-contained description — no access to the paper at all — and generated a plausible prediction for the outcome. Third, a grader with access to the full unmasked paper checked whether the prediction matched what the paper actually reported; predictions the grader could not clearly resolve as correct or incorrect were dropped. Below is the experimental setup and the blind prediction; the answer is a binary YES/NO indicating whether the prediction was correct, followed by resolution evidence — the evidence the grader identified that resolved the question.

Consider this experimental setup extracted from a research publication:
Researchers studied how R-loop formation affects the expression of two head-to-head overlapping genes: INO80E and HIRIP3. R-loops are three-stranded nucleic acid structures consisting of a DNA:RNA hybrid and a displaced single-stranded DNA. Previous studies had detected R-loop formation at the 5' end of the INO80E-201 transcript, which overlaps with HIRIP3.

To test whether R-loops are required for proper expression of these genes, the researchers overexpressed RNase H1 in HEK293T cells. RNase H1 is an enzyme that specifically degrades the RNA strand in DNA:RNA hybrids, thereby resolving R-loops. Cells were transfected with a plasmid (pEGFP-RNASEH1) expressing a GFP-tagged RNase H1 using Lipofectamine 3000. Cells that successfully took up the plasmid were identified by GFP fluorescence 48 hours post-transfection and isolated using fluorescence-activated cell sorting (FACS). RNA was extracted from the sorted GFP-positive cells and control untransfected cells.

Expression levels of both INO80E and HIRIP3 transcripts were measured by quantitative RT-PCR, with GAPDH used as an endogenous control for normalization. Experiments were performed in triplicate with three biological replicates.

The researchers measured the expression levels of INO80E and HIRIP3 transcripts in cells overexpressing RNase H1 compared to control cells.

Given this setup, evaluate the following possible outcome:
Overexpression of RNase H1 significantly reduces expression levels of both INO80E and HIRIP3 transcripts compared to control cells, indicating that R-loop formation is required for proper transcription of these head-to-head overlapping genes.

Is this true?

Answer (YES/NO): NO